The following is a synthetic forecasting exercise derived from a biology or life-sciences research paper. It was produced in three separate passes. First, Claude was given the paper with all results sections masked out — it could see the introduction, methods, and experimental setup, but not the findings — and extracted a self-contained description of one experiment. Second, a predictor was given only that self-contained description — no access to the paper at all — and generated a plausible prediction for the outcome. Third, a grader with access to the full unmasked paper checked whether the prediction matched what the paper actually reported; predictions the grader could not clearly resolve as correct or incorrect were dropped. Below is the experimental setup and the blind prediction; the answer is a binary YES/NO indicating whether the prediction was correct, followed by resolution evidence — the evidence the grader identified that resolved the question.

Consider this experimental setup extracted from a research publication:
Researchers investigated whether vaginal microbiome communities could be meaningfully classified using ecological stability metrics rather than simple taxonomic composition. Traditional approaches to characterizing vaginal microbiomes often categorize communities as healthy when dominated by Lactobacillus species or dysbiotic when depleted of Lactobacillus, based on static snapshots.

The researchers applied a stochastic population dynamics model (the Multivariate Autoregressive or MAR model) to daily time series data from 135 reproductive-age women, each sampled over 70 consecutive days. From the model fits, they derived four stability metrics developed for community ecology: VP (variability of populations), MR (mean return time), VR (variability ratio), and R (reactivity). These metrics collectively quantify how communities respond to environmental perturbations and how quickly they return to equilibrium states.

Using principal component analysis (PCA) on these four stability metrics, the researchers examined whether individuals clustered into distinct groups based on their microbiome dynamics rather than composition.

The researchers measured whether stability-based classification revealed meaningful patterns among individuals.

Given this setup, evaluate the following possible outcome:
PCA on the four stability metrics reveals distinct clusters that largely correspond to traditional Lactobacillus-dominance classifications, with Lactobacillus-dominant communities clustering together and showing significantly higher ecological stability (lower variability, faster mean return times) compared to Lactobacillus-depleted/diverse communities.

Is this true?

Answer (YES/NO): NO